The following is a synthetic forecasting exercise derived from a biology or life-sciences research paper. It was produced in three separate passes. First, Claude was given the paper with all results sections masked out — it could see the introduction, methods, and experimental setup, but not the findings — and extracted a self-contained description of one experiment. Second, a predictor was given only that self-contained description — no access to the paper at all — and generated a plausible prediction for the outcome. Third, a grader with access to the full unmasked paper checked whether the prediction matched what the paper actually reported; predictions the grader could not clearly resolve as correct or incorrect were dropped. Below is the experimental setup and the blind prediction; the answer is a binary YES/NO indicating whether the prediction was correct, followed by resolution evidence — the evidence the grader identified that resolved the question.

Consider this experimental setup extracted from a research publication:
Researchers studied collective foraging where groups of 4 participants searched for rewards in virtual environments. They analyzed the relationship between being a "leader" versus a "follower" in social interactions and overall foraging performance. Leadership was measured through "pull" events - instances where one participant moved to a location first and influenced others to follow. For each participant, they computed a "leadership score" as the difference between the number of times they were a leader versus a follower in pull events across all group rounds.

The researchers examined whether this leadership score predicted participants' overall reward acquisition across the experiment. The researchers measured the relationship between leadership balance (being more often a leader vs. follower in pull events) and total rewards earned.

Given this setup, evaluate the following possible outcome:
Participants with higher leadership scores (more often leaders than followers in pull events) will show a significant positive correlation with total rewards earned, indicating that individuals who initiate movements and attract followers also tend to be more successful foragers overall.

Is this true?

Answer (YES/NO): NO